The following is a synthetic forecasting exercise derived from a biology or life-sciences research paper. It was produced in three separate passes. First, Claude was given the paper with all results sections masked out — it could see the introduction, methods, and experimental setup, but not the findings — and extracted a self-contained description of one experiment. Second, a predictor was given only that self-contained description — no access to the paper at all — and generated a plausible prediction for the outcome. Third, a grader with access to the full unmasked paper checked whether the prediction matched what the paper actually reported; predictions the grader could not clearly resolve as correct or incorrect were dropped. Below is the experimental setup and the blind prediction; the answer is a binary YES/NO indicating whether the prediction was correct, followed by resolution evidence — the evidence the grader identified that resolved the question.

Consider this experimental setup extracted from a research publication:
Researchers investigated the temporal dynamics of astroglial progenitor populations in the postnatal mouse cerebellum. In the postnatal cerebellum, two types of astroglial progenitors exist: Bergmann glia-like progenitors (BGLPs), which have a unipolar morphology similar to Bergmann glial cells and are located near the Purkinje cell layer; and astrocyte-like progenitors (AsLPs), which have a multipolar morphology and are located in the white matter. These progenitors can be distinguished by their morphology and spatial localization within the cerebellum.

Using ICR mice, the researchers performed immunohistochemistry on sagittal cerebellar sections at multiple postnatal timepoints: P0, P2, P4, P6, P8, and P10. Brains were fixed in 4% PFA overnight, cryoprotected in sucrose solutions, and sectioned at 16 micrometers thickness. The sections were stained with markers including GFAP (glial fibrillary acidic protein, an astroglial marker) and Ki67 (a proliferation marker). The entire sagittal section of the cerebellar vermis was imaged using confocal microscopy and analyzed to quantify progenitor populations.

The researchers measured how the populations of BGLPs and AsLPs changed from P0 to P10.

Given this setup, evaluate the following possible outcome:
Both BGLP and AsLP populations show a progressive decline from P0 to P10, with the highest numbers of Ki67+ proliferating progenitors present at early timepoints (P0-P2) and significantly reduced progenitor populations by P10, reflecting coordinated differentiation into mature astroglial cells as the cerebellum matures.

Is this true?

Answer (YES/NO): YES